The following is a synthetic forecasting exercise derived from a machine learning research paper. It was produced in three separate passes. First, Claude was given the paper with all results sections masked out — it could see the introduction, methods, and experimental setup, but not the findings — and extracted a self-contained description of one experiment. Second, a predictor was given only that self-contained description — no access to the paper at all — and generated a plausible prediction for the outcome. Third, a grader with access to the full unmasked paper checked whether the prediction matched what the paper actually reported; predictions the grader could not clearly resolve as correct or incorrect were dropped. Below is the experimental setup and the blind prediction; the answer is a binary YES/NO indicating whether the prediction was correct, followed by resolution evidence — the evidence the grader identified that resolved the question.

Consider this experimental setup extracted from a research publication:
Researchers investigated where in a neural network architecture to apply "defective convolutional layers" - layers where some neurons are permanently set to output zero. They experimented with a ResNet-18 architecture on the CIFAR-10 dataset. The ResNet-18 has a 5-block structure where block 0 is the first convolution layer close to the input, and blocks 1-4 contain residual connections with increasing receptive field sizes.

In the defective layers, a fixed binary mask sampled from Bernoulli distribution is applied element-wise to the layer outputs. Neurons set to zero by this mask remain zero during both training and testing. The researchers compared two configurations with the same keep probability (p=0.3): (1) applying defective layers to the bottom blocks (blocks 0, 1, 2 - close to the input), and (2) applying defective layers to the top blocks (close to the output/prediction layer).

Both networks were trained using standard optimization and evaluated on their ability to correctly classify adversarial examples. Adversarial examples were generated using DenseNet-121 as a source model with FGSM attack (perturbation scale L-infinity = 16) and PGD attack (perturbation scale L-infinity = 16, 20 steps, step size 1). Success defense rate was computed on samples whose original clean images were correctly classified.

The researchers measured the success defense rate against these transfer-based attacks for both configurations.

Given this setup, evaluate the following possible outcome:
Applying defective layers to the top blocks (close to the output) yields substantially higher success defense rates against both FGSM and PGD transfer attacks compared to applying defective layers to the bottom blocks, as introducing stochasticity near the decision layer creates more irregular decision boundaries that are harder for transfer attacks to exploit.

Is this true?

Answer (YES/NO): NO